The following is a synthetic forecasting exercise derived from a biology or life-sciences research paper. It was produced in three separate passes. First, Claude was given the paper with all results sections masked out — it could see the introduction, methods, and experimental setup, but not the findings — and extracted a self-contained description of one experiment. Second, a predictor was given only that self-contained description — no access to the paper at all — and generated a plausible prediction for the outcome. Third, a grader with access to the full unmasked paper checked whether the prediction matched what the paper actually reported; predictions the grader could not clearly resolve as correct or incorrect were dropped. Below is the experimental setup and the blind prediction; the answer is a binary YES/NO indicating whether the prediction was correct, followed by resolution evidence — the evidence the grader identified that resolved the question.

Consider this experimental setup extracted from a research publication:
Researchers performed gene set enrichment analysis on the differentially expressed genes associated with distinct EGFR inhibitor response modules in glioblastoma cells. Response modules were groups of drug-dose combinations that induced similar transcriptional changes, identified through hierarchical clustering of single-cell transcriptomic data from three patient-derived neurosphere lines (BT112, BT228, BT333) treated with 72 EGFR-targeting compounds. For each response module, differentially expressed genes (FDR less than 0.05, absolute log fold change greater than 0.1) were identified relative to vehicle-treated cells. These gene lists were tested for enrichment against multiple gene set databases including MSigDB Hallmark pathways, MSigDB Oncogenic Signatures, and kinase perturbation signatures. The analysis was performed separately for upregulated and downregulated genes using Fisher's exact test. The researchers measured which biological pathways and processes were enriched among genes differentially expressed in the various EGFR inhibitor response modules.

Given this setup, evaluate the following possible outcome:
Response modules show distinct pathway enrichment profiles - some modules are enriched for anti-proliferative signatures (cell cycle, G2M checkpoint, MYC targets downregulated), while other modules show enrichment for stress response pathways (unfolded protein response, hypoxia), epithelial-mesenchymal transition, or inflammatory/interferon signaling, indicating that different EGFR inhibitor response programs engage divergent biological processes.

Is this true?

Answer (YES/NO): YES